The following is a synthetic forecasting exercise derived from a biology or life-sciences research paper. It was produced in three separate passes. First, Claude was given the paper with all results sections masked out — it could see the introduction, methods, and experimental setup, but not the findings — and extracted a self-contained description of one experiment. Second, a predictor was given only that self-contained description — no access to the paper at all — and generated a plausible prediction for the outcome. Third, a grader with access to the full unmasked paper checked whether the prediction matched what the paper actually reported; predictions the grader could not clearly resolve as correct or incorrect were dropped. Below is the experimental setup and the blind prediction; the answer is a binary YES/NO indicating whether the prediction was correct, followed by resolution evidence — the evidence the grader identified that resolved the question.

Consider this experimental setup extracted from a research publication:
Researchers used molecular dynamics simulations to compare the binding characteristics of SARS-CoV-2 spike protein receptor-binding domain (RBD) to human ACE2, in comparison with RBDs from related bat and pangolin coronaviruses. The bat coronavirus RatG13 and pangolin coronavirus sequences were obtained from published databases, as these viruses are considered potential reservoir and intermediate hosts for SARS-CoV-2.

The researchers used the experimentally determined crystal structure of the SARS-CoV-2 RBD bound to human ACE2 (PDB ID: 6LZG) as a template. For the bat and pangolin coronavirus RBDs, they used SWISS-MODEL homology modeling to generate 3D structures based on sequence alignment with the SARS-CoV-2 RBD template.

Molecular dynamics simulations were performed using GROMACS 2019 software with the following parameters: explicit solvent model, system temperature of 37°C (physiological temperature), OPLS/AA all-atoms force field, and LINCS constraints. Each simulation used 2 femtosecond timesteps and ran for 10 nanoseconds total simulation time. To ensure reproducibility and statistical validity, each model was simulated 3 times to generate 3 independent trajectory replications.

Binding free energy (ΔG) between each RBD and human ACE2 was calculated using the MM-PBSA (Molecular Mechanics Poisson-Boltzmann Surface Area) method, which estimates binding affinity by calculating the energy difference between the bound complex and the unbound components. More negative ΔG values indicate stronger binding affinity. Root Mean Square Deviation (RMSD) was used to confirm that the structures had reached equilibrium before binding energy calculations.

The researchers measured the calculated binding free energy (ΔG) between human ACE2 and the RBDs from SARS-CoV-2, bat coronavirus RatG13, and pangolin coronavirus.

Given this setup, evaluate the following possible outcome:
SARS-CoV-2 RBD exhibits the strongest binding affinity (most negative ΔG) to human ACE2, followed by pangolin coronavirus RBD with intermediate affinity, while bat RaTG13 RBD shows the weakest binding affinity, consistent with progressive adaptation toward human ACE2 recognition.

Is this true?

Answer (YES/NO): YES